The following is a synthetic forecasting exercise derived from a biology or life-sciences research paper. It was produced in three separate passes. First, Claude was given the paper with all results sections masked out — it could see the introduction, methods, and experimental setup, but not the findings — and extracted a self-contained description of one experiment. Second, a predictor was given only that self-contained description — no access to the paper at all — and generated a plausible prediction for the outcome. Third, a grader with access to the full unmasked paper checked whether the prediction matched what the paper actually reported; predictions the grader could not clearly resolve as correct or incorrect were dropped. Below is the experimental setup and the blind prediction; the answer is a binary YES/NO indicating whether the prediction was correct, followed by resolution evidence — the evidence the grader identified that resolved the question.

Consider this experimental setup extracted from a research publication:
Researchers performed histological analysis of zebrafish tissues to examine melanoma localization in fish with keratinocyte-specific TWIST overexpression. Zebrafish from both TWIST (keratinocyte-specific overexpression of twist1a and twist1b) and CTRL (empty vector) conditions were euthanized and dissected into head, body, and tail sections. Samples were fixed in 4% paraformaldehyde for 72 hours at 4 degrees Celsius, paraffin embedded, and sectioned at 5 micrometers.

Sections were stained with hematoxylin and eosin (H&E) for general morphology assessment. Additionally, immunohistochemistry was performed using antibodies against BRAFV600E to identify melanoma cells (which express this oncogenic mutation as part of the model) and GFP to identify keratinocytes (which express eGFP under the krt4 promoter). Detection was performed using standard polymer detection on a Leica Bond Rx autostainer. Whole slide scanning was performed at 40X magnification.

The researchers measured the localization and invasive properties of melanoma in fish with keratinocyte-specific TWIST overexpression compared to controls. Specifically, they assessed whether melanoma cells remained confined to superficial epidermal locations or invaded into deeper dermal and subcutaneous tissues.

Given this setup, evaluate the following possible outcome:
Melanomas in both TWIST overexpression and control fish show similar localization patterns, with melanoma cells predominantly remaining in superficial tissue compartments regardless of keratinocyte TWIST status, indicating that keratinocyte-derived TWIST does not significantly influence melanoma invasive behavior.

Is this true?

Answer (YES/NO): NO